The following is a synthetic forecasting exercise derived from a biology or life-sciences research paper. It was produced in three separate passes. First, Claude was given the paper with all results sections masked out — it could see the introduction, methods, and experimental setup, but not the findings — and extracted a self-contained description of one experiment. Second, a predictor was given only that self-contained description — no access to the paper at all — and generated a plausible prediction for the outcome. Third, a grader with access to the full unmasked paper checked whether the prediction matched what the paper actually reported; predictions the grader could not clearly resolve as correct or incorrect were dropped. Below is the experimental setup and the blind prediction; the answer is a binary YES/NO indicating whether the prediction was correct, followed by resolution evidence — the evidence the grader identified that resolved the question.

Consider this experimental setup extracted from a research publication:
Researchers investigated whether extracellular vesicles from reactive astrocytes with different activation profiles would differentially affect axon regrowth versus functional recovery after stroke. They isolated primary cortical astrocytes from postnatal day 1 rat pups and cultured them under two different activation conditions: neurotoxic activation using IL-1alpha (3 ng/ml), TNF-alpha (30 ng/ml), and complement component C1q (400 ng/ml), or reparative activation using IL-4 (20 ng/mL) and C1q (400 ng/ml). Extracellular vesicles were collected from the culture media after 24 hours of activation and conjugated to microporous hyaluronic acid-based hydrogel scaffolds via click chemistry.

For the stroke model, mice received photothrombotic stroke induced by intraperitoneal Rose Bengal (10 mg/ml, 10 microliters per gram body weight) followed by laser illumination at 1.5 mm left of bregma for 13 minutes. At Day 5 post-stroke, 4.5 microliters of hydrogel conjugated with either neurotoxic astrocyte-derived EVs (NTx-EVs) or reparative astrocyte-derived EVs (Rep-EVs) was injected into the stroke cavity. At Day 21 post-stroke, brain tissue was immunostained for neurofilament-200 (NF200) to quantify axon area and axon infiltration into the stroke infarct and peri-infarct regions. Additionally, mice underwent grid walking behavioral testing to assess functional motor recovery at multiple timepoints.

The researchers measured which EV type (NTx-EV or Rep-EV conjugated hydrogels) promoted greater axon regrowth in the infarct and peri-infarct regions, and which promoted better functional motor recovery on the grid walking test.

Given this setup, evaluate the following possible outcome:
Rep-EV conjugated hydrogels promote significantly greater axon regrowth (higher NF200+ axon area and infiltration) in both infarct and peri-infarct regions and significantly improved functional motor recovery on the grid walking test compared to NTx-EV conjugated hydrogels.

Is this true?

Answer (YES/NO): NO